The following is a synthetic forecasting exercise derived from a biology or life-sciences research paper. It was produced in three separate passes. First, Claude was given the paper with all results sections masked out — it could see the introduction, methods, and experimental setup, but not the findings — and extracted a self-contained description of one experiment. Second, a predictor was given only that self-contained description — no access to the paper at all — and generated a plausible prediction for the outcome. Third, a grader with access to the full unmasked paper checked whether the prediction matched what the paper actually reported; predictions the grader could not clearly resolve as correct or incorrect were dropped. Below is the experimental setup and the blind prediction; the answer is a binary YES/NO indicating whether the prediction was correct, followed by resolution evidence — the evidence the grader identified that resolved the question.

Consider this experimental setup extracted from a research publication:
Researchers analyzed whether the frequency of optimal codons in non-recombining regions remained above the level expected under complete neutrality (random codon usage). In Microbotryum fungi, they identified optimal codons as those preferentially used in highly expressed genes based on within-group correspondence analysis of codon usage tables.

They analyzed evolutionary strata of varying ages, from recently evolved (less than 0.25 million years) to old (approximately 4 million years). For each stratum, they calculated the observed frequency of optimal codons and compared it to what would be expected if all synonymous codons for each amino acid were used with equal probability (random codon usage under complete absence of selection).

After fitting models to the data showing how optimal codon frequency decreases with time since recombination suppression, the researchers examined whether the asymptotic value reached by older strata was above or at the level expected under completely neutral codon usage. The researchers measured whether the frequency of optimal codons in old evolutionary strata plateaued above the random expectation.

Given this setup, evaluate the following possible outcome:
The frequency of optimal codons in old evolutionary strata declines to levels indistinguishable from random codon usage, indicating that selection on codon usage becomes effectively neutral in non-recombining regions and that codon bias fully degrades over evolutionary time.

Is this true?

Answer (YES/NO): NO